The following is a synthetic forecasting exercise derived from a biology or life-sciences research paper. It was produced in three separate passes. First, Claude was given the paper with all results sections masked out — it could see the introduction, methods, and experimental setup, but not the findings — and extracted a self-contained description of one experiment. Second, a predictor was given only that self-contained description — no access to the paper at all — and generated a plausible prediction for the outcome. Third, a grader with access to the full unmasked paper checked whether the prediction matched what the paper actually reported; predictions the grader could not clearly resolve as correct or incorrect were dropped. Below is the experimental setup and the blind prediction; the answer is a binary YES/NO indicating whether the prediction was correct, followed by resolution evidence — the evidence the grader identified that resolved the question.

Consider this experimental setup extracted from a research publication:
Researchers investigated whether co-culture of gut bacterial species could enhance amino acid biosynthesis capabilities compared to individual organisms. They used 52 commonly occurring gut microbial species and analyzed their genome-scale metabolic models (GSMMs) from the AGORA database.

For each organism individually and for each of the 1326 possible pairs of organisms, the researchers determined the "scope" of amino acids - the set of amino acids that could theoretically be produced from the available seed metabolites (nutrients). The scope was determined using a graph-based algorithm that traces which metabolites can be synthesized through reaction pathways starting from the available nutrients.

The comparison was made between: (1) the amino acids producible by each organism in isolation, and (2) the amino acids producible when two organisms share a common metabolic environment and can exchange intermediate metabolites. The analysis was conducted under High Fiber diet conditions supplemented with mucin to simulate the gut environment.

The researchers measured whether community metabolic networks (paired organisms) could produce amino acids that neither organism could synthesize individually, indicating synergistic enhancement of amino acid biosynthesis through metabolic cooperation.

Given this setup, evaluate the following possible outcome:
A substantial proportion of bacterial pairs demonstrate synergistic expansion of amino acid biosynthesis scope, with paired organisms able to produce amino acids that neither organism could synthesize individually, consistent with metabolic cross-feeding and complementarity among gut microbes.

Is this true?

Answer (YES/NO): NO